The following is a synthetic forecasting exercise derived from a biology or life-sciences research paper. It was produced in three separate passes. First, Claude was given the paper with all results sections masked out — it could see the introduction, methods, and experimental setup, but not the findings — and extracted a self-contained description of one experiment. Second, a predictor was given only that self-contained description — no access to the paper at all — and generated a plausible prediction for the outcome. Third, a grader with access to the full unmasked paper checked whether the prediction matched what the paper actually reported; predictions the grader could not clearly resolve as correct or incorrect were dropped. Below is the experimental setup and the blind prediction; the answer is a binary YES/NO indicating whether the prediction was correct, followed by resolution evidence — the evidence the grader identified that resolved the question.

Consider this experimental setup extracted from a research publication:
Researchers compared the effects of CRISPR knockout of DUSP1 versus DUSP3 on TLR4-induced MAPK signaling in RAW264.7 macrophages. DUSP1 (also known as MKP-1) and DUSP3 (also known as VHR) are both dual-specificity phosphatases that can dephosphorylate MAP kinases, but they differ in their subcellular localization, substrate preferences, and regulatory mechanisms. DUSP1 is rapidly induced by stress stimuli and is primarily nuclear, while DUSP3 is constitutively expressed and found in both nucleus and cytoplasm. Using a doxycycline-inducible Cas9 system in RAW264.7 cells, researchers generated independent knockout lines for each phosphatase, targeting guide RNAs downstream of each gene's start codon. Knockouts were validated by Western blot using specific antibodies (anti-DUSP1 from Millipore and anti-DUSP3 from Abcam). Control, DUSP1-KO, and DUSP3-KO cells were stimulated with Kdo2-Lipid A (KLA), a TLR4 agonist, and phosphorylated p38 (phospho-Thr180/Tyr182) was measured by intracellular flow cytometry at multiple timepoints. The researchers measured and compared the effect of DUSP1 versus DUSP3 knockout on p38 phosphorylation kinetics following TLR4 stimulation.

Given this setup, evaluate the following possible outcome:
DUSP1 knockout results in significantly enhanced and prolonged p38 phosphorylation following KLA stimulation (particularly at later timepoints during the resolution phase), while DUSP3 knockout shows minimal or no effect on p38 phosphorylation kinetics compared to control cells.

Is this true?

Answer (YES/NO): NO